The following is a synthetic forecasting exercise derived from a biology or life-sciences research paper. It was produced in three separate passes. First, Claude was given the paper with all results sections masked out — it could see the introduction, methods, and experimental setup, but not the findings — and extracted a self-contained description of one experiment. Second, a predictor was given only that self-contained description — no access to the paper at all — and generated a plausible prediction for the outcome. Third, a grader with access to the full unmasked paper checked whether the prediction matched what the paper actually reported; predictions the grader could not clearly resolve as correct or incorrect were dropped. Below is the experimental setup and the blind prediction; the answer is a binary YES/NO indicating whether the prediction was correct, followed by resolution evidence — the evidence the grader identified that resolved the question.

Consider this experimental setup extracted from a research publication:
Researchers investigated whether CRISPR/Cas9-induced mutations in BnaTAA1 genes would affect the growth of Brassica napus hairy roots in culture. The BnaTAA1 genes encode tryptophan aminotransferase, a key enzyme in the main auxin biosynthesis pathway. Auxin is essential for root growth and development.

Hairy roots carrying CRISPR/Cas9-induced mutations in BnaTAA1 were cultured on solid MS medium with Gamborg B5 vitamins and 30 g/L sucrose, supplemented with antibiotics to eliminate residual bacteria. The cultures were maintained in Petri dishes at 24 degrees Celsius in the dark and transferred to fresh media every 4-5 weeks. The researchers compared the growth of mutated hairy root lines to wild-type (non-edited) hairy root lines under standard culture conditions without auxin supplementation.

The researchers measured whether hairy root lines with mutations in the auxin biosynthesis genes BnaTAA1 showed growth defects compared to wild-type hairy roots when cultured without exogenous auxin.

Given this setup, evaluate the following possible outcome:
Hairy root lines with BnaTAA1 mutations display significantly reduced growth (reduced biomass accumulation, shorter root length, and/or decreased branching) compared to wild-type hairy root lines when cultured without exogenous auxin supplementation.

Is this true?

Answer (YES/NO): YES